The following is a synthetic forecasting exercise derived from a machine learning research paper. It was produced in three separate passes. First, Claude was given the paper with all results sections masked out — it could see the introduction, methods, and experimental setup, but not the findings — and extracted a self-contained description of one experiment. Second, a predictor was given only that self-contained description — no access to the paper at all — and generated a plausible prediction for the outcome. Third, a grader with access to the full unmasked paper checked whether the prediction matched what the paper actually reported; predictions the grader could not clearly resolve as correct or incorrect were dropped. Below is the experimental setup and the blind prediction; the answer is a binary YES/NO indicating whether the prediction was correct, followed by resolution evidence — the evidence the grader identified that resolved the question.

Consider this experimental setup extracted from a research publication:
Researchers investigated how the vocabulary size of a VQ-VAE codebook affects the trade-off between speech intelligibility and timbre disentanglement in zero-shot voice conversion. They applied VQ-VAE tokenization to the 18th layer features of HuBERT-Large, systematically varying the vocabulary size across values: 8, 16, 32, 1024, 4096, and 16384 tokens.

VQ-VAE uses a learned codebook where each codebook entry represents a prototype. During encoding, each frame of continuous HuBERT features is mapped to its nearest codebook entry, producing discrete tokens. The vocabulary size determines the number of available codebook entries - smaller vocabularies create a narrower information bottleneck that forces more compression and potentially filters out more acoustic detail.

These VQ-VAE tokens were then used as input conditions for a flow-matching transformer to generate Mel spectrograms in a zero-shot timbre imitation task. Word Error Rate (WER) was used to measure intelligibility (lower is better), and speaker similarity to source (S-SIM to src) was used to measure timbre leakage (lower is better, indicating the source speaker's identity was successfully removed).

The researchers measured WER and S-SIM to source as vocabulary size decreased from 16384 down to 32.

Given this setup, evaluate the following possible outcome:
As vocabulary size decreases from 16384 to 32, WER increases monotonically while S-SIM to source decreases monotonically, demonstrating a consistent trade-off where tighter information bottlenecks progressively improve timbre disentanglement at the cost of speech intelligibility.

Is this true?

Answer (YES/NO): NO